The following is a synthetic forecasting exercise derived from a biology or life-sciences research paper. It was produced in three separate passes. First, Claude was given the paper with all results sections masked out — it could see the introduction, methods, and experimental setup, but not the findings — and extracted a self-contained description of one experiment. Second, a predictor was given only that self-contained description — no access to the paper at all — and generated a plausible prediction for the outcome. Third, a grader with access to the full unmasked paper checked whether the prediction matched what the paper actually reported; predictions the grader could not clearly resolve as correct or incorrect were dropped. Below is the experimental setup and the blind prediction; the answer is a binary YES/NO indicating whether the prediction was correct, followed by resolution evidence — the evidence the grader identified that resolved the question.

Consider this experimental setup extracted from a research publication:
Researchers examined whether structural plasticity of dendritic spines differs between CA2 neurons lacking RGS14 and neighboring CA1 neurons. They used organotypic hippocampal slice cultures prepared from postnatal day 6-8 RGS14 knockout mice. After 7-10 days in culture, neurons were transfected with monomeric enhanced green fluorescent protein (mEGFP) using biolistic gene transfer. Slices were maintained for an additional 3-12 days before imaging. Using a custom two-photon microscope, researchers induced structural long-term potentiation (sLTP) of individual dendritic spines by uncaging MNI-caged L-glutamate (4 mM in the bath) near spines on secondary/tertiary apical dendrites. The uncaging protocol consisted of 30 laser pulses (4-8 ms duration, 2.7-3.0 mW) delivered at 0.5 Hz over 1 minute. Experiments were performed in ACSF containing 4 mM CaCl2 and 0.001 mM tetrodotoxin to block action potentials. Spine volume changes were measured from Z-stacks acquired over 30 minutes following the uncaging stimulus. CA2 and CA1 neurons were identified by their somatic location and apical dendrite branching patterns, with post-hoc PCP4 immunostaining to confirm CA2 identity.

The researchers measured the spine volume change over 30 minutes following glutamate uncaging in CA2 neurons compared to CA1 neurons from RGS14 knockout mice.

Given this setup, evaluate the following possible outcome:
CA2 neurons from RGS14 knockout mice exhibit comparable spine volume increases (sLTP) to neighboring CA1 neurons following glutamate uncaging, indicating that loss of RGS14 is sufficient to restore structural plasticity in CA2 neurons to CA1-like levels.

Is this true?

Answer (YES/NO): YES